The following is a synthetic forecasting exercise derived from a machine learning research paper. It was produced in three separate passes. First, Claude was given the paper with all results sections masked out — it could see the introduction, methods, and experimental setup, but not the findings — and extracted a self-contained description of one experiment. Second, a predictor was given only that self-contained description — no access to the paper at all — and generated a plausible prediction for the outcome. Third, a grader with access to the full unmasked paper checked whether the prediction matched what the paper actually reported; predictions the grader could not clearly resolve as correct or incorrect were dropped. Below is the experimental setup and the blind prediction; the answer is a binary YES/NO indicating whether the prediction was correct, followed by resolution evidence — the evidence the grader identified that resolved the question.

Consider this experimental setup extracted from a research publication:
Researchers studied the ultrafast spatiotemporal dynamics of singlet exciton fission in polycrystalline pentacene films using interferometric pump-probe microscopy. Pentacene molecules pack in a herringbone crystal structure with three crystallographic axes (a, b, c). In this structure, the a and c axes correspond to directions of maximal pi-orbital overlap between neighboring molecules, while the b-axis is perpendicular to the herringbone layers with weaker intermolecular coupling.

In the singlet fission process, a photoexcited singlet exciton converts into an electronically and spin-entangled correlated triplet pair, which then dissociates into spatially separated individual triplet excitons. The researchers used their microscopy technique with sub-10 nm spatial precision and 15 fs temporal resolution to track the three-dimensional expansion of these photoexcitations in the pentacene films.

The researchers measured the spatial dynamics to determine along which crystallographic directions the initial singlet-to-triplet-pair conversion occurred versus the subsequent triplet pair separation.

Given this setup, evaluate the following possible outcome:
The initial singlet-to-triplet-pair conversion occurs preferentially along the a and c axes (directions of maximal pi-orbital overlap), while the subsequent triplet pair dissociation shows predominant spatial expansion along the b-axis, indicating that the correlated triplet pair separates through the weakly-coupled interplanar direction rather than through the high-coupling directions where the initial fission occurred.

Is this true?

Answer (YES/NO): YES